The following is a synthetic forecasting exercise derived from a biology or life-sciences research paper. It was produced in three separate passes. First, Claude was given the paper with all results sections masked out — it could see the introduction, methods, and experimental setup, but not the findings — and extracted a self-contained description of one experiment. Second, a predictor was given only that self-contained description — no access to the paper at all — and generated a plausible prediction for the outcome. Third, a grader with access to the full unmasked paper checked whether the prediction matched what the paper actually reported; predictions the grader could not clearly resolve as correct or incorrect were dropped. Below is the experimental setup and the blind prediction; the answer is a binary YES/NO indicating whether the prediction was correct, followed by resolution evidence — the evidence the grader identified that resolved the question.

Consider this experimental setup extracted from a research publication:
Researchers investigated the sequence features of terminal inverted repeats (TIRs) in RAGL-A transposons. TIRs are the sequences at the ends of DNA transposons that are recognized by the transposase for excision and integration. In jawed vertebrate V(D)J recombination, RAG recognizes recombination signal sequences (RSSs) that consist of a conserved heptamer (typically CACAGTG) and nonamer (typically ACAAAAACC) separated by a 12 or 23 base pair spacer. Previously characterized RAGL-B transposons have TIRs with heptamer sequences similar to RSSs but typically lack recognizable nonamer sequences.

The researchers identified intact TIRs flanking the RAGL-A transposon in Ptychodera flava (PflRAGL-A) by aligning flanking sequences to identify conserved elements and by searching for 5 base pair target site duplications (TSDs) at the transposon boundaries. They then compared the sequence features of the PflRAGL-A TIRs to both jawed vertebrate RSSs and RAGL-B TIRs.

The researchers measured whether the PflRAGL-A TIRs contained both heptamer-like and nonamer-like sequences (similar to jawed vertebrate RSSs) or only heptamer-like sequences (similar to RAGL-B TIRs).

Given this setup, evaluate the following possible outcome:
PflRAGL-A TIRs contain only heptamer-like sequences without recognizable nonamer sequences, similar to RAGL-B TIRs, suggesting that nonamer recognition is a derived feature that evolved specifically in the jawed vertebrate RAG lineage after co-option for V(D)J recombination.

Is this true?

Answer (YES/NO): NO